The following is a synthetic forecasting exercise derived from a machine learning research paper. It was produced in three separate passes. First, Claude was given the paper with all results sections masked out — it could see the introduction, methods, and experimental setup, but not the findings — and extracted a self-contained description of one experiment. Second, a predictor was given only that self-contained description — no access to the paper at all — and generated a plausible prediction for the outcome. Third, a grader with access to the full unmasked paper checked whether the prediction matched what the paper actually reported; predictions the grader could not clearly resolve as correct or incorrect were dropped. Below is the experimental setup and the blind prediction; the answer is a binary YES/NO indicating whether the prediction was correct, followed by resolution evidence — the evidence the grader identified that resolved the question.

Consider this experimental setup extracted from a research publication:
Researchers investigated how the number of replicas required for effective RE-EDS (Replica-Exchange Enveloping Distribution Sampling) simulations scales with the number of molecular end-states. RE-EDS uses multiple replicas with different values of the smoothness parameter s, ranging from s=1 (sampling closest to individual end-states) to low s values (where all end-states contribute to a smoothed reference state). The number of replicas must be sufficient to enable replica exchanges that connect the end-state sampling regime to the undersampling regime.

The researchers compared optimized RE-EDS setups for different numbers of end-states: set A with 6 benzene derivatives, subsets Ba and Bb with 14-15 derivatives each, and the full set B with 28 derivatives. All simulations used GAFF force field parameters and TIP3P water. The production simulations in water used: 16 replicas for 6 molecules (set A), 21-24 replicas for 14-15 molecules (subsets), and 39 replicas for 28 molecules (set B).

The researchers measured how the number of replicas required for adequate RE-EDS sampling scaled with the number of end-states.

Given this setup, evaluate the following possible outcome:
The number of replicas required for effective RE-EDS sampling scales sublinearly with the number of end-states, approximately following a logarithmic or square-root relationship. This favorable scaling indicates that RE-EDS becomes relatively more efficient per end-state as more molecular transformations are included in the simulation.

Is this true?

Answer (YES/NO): YES